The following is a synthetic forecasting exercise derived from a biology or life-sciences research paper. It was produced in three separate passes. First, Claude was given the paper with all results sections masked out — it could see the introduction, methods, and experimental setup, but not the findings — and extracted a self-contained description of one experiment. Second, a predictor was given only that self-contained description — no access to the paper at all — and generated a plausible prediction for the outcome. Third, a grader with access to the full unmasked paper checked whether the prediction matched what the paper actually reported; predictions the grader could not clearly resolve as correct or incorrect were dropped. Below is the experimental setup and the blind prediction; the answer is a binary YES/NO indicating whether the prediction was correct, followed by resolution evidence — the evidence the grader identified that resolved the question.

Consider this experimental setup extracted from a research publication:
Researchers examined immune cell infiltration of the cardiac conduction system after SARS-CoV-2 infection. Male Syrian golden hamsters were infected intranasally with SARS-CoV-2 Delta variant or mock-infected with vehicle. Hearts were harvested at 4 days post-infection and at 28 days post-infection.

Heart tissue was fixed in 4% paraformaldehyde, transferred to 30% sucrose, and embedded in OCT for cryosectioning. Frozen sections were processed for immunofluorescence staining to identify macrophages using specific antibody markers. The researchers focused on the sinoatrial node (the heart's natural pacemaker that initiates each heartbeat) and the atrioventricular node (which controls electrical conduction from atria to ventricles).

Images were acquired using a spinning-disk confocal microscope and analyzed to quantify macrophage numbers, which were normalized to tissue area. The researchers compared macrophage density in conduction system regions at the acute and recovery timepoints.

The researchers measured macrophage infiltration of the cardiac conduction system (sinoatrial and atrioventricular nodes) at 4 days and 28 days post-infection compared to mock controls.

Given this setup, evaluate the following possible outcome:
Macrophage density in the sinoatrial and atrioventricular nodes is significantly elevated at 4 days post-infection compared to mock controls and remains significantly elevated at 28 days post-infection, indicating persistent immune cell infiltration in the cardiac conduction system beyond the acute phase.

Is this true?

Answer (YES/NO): NO